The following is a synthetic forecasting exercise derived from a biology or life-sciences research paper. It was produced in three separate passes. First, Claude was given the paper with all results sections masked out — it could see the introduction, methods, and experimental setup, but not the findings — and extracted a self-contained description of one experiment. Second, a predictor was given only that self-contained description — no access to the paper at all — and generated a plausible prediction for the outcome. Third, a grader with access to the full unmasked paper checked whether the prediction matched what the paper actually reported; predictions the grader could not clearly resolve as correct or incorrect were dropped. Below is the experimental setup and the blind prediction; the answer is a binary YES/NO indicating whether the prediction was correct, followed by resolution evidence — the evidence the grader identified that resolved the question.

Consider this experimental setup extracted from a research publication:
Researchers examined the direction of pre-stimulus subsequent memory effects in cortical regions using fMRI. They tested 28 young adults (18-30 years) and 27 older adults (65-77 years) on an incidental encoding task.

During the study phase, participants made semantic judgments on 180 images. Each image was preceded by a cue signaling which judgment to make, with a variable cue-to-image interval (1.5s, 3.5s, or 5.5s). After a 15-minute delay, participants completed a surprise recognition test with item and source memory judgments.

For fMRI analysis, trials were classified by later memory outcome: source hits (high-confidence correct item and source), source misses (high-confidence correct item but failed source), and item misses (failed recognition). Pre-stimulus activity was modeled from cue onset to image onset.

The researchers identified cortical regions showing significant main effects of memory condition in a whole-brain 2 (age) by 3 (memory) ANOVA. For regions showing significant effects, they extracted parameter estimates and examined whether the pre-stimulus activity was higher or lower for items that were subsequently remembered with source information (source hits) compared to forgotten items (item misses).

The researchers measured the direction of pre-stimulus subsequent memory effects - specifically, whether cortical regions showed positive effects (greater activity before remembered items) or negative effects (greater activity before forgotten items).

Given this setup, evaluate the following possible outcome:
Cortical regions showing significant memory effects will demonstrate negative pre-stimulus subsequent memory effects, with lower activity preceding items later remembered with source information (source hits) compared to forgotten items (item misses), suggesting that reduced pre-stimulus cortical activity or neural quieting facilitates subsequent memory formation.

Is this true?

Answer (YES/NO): YES